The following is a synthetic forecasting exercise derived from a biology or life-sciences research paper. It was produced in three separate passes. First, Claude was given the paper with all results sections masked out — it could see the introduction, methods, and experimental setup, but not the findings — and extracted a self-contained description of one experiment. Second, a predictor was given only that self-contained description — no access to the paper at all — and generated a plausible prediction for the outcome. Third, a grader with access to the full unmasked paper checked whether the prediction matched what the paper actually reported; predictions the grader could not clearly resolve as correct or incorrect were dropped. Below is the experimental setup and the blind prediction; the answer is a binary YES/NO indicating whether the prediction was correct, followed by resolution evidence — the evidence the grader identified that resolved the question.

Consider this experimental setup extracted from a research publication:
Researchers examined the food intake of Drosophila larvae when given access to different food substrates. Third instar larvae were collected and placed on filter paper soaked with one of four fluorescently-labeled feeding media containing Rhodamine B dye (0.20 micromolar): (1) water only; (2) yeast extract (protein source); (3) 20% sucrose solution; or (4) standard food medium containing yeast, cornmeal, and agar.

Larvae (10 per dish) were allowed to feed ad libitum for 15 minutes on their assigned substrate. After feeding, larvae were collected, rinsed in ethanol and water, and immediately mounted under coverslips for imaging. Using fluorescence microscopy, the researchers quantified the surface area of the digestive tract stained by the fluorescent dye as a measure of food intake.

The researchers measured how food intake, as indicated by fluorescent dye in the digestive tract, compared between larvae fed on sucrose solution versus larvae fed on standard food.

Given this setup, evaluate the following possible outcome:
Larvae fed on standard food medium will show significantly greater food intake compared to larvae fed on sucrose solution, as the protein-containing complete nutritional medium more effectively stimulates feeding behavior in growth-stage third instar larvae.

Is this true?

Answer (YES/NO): NO